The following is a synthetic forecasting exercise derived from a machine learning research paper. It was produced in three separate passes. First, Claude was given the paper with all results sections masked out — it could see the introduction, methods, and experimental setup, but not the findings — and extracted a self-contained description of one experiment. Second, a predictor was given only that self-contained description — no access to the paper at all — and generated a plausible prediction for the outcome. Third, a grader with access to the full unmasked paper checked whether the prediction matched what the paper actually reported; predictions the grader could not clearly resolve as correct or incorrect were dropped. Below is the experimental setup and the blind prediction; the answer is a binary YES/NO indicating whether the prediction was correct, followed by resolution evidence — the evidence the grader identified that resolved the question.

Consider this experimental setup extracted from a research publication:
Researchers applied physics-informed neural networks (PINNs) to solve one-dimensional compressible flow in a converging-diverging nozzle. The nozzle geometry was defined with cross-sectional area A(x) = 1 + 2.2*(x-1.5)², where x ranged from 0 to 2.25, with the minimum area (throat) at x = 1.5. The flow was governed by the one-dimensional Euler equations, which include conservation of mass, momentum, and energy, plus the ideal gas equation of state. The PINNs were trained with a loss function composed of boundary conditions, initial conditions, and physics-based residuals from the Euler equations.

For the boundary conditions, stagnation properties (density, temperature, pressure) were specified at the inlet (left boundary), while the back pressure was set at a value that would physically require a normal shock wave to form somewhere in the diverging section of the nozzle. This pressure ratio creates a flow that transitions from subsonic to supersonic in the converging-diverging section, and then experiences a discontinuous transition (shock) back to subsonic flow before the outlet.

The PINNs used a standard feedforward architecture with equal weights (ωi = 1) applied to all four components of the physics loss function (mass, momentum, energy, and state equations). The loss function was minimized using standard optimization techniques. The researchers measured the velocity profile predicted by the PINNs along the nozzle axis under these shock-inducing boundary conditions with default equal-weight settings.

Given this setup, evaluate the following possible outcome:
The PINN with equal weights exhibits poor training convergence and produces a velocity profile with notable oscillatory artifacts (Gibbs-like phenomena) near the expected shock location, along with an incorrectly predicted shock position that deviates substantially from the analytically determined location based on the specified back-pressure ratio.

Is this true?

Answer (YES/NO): NO